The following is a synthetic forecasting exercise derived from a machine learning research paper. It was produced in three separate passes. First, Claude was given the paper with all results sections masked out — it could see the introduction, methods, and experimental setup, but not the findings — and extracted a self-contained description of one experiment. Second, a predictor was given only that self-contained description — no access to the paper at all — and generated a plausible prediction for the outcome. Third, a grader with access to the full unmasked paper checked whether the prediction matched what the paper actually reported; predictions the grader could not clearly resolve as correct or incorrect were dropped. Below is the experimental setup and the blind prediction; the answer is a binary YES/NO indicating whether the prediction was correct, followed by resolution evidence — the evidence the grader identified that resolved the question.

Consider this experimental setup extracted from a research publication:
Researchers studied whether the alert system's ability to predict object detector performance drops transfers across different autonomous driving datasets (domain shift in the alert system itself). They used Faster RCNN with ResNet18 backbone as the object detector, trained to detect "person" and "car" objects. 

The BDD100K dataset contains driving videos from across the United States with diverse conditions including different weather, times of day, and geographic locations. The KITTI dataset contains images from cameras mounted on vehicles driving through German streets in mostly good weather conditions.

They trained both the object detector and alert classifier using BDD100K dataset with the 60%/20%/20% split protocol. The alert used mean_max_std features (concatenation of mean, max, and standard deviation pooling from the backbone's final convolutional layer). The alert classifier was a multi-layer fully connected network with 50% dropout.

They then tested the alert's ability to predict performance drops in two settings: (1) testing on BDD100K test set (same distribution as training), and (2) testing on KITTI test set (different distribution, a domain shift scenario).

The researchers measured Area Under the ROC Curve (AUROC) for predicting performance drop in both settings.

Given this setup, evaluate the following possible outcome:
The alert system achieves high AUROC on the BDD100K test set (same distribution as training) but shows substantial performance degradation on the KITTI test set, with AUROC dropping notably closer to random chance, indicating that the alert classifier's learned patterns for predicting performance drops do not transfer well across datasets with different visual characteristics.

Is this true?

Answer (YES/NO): NO